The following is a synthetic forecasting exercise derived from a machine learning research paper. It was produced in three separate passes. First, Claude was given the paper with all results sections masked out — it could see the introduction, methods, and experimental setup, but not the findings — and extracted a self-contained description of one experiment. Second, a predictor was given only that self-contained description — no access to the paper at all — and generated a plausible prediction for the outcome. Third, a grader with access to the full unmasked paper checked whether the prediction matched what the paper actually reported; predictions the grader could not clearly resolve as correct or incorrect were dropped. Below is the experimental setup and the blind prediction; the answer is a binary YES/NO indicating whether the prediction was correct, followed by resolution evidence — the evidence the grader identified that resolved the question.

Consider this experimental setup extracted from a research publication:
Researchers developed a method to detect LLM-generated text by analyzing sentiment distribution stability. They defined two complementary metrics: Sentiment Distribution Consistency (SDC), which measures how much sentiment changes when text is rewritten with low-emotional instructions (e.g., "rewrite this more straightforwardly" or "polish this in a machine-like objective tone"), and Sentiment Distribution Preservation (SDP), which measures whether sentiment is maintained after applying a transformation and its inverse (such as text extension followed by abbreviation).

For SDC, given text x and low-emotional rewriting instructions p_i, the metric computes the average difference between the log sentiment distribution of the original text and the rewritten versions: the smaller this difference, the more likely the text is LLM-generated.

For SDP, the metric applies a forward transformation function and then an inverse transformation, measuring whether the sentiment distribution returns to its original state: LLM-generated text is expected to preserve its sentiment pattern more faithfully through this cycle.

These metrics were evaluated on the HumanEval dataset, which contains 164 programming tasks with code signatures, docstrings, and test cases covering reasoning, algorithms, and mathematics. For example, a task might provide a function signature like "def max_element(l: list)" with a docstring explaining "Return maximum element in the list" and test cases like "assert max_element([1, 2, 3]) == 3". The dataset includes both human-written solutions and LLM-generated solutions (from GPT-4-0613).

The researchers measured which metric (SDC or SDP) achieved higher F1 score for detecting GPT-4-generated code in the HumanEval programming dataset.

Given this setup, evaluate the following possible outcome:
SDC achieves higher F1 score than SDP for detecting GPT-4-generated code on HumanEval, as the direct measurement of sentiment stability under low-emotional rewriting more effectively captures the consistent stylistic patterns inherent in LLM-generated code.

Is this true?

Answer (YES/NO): NO